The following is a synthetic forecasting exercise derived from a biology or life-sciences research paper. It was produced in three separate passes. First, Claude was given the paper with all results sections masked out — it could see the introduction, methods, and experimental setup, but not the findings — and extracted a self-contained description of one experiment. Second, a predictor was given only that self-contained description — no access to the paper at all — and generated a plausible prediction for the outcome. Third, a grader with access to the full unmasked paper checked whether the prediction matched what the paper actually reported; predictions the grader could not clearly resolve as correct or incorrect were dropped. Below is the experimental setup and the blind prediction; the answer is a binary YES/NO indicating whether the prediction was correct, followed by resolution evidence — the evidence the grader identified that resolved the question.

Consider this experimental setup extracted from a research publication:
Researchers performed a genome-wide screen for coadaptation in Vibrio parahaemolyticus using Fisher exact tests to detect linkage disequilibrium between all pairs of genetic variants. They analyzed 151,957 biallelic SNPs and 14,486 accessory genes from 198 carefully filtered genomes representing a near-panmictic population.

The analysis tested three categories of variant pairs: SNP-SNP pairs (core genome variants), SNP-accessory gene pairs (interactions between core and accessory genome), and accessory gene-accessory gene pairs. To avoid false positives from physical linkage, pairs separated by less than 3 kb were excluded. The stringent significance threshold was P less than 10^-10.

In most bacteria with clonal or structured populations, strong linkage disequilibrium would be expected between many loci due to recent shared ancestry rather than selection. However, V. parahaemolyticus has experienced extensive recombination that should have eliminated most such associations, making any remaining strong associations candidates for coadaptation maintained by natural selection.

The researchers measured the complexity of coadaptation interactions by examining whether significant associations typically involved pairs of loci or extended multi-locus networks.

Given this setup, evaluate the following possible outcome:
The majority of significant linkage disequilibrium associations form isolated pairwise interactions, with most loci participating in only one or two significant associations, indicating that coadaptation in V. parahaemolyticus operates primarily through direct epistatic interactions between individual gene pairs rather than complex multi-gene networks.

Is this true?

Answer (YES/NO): NO